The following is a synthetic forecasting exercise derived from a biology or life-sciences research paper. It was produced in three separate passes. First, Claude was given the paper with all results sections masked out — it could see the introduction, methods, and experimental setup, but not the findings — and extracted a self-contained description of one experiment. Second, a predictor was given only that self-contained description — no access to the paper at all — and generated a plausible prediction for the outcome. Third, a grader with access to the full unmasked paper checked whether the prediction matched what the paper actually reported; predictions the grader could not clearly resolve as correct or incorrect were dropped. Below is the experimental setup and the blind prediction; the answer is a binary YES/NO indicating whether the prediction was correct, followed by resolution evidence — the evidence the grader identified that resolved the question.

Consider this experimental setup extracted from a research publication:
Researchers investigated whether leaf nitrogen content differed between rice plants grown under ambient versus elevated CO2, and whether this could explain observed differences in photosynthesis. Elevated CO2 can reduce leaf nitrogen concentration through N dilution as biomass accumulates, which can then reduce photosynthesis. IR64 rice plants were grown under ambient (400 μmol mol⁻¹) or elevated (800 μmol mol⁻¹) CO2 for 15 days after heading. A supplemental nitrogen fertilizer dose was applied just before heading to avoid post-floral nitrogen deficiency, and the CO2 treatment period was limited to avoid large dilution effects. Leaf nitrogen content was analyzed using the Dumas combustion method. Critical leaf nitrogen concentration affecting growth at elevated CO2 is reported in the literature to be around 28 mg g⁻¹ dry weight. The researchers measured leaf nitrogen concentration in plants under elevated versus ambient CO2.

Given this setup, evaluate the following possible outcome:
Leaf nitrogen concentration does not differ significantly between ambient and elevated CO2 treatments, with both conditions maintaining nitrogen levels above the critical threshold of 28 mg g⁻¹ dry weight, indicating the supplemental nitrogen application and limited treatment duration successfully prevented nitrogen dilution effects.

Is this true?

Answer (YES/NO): NO